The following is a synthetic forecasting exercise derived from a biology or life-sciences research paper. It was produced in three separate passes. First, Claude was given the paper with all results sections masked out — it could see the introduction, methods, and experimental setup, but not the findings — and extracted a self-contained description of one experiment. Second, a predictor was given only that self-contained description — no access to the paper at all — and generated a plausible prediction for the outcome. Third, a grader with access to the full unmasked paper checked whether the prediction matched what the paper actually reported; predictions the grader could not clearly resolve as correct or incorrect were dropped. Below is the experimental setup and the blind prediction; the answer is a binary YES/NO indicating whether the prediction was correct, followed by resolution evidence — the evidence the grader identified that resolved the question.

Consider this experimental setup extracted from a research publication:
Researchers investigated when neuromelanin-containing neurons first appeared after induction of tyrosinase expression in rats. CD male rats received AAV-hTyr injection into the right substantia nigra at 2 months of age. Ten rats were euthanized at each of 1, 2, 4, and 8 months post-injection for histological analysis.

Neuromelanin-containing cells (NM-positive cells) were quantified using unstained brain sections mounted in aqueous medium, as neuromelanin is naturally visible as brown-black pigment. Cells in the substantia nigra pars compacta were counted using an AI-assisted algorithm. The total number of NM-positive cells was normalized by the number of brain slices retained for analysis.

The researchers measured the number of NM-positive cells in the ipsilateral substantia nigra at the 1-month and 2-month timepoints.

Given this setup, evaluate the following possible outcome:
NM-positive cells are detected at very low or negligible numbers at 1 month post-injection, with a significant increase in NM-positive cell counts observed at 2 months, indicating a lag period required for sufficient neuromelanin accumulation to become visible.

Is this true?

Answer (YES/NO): NO